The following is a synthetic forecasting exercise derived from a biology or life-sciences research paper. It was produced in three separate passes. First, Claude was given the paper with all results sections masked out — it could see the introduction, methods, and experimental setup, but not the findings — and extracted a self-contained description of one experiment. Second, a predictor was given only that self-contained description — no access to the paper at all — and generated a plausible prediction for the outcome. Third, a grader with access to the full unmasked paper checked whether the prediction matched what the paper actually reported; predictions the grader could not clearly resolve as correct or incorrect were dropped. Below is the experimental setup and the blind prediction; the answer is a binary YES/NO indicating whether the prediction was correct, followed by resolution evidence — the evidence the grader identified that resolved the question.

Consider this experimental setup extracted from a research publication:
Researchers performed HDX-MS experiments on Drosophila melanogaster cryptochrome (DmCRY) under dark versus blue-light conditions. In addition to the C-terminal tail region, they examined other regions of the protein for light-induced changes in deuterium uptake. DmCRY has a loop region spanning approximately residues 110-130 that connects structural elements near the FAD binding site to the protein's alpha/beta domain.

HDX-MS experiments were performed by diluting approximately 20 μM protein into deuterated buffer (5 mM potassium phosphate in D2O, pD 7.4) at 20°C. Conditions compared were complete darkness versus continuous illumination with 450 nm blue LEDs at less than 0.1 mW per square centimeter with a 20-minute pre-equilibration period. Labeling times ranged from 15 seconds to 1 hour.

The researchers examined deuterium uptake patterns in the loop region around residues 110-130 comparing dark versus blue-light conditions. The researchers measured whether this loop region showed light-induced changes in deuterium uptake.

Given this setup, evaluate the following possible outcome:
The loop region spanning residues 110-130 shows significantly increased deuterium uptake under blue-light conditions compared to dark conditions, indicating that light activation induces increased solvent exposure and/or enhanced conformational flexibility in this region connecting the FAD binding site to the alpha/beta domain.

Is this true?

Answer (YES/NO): NO